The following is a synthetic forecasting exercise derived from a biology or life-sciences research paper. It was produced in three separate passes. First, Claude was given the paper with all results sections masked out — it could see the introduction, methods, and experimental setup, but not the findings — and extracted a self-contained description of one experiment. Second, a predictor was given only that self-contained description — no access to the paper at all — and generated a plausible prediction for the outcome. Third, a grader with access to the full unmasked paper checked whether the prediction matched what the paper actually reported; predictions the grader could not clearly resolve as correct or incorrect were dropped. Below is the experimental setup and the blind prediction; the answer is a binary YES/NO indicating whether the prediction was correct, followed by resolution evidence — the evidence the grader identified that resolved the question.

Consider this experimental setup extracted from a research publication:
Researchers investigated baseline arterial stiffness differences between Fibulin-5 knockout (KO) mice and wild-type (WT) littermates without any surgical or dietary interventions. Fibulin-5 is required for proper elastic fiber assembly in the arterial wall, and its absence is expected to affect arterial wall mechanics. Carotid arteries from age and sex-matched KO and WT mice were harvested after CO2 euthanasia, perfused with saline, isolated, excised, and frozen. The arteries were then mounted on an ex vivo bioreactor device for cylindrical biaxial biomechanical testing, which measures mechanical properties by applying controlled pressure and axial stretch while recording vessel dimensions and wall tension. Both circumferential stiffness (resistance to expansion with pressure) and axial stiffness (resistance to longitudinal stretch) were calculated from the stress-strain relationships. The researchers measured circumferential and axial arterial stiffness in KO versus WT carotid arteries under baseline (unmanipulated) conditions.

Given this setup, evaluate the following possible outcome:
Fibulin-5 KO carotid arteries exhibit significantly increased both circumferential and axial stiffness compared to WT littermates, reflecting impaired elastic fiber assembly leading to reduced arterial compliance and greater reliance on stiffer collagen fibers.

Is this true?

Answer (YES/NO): YES